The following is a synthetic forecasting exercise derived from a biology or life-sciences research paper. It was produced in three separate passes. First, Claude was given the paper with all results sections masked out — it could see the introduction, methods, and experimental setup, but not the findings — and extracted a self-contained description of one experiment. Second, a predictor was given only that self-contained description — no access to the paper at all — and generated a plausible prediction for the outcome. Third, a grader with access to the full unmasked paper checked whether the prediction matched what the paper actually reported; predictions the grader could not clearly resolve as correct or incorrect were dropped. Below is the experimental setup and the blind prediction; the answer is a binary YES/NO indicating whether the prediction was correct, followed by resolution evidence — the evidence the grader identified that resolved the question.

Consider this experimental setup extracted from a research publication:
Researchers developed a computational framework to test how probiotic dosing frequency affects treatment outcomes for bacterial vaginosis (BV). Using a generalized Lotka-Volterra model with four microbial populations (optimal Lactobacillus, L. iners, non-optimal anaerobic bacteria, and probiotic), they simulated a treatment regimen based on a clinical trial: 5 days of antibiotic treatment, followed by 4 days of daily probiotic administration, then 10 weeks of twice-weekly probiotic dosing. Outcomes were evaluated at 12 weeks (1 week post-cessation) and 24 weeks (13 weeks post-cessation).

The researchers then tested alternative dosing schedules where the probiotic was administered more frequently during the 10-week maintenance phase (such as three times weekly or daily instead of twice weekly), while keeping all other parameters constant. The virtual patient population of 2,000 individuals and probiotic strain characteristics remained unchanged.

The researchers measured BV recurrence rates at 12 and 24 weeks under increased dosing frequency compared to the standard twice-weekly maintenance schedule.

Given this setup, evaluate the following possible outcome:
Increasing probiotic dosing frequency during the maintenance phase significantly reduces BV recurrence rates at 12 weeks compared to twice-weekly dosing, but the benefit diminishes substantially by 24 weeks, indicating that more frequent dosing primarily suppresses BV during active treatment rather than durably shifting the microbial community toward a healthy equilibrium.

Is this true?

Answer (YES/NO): YES